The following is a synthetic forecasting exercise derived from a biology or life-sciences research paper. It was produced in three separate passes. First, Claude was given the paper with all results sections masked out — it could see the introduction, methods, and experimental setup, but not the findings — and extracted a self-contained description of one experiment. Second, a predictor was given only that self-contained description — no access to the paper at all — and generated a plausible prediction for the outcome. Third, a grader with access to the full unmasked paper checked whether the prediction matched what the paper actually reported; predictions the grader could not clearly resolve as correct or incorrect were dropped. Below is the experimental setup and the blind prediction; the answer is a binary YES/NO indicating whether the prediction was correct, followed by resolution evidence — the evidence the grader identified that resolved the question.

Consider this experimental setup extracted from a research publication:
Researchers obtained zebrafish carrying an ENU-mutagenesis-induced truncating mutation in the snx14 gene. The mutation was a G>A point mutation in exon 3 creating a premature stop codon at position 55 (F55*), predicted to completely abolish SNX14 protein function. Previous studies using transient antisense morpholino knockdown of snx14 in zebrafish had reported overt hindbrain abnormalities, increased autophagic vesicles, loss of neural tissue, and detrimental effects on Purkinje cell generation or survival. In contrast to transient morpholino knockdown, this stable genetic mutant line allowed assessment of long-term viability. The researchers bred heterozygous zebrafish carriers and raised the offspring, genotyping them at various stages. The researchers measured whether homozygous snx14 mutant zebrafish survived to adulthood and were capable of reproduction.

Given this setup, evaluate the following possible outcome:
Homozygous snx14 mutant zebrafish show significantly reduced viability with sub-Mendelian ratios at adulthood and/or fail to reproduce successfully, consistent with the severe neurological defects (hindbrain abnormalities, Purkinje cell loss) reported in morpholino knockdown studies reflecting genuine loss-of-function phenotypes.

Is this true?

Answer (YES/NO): NO